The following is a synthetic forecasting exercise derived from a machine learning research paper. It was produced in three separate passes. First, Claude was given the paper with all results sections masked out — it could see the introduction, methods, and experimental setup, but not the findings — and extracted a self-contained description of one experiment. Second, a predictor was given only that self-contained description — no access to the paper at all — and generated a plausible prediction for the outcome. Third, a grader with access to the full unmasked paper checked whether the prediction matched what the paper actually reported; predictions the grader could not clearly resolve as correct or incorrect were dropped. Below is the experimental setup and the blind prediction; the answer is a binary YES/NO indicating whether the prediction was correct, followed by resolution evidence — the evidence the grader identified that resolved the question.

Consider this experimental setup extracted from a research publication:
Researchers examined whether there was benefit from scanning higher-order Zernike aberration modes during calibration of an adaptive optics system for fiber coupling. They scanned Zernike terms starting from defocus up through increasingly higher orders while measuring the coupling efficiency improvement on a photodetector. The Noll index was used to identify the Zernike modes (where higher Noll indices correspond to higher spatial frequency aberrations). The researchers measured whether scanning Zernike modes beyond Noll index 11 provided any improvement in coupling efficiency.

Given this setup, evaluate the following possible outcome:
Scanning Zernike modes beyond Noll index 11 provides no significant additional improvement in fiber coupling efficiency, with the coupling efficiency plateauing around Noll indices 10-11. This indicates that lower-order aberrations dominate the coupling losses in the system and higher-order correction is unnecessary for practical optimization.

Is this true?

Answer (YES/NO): YES